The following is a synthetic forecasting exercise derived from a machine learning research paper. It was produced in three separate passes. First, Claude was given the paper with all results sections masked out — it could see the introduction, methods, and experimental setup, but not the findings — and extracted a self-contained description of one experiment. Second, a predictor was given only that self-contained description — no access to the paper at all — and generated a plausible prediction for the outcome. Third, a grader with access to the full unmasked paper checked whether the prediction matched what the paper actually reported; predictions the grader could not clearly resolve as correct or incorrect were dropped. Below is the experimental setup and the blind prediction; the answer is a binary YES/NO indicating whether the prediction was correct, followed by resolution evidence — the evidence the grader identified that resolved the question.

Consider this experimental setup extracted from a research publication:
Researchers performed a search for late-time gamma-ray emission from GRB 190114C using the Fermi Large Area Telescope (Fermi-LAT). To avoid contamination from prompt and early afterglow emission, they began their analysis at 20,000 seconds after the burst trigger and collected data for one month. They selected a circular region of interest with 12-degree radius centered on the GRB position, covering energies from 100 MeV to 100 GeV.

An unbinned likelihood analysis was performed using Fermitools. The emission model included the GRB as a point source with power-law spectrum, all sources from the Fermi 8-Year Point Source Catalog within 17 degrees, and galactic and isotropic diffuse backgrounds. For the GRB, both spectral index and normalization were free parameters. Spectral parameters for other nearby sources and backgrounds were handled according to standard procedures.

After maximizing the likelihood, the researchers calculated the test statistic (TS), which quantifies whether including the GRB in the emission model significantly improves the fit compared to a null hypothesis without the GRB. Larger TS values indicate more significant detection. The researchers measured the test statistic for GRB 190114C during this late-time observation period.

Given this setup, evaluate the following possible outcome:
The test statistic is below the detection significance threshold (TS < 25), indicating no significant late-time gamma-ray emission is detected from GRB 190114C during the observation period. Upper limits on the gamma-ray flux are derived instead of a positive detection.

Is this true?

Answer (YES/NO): YES